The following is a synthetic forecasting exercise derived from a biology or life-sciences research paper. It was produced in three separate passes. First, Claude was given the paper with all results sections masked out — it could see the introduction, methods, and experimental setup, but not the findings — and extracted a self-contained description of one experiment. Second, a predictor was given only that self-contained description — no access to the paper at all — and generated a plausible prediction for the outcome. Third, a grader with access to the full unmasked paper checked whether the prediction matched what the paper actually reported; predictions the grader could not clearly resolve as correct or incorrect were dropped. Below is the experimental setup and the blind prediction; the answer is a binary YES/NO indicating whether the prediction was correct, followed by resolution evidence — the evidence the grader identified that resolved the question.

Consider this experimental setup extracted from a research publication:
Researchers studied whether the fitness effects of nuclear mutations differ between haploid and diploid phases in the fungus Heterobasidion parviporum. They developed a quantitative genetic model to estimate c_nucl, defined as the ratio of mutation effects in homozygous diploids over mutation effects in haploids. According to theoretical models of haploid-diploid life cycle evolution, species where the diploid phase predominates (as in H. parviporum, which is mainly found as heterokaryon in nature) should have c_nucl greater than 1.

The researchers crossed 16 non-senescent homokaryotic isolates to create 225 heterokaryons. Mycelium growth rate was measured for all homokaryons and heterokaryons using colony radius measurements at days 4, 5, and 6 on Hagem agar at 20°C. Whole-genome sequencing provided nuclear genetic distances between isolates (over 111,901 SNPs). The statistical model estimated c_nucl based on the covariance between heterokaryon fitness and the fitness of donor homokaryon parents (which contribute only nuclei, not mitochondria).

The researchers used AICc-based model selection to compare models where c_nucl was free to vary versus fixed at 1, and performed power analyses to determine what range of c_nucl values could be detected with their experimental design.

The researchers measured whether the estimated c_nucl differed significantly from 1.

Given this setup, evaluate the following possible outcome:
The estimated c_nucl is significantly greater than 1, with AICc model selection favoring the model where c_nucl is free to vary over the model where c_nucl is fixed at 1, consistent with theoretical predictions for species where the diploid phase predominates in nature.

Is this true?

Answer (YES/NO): NO